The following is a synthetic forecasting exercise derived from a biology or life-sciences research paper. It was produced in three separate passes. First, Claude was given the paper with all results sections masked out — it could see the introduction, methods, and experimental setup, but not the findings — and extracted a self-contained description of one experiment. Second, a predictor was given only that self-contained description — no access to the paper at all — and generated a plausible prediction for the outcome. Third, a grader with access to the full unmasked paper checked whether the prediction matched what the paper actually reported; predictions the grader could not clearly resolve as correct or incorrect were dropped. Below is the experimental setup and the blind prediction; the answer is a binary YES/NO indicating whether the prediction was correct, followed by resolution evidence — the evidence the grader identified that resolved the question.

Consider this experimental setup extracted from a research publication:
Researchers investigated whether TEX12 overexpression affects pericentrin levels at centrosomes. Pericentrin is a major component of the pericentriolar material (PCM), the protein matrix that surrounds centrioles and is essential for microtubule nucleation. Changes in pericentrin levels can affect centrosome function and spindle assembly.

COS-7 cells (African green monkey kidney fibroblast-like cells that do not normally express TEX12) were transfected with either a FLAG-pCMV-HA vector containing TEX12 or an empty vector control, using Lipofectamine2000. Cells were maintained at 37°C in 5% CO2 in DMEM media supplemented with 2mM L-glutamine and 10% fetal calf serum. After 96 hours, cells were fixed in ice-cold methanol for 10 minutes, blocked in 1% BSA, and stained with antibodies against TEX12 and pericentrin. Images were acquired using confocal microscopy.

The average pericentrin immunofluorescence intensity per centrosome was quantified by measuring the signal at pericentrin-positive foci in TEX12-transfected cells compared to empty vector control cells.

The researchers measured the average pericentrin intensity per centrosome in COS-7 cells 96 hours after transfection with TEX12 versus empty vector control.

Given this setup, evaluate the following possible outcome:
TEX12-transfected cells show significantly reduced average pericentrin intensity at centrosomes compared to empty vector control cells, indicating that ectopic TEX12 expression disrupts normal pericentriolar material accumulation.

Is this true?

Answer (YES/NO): NO